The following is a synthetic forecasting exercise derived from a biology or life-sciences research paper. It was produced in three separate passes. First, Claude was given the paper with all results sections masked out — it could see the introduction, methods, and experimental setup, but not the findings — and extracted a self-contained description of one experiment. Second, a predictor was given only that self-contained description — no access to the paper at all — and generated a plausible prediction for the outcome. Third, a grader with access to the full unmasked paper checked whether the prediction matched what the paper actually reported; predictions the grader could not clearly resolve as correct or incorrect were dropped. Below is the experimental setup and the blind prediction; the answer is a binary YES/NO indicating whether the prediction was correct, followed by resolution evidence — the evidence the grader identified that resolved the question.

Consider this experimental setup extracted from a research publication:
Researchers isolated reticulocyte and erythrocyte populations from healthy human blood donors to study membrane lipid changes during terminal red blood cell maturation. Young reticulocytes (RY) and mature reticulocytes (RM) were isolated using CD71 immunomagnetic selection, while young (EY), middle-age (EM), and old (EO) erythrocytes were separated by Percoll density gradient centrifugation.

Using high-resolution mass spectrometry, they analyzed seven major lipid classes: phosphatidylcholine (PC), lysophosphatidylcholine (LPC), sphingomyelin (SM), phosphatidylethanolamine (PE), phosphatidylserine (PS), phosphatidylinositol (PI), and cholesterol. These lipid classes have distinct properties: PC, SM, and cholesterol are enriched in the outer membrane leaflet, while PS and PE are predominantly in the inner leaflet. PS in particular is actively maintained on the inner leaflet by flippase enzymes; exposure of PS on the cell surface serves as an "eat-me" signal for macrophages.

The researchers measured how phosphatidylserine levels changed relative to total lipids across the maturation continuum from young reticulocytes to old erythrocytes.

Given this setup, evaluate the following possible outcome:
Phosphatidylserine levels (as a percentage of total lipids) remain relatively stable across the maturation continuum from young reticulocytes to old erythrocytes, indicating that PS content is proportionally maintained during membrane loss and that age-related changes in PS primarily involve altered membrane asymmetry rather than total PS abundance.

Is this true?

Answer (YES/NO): NO